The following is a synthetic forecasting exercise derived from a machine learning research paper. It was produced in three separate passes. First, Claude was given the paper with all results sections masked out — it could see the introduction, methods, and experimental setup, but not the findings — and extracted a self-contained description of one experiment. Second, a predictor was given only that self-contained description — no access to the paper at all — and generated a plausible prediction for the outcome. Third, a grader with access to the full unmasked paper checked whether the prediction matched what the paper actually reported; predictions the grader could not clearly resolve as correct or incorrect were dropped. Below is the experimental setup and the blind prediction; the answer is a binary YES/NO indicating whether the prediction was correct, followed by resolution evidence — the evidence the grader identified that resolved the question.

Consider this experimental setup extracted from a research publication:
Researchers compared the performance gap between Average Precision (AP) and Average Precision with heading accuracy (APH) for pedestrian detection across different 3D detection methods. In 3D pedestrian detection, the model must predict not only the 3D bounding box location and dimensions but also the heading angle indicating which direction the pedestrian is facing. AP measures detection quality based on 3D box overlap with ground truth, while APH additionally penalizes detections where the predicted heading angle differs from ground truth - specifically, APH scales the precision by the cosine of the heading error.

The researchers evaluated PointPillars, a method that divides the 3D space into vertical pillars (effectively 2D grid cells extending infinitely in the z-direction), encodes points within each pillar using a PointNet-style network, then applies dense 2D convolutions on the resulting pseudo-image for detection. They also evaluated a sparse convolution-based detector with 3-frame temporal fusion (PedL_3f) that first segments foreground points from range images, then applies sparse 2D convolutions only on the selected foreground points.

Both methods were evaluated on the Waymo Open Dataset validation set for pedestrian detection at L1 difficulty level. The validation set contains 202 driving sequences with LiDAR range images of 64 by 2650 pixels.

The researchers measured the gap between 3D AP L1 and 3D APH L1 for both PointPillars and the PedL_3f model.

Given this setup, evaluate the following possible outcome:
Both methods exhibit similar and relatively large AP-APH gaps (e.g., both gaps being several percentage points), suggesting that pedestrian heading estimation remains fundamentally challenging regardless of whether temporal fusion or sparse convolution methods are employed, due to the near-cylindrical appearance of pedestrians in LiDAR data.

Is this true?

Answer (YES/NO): NO